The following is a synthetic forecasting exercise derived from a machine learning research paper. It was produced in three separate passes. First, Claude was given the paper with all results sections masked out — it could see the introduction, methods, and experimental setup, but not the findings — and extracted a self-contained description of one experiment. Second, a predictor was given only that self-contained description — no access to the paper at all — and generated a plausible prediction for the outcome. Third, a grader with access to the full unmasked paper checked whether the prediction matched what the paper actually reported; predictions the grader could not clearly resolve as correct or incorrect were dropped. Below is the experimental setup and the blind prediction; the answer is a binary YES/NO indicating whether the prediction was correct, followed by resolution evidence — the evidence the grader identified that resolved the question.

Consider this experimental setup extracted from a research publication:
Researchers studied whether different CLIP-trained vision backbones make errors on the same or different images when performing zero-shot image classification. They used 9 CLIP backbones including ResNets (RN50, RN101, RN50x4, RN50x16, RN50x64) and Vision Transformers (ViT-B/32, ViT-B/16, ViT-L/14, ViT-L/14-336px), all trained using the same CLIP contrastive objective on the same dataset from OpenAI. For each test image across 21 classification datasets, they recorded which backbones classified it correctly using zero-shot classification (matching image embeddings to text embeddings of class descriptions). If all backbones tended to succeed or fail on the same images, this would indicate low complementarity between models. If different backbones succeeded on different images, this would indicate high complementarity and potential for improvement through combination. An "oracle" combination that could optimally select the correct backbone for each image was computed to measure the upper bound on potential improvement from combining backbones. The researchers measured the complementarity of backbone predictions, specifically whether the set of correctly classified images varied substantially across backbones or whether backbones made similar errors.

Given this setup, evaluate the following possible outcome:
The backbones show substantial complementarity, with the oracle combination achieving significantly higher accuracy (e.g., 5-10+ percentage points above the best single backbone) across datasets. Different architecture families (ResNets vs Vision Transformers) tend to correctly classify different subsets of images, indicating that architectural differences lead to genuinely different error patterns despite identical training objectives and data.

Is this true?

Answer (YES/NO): YES